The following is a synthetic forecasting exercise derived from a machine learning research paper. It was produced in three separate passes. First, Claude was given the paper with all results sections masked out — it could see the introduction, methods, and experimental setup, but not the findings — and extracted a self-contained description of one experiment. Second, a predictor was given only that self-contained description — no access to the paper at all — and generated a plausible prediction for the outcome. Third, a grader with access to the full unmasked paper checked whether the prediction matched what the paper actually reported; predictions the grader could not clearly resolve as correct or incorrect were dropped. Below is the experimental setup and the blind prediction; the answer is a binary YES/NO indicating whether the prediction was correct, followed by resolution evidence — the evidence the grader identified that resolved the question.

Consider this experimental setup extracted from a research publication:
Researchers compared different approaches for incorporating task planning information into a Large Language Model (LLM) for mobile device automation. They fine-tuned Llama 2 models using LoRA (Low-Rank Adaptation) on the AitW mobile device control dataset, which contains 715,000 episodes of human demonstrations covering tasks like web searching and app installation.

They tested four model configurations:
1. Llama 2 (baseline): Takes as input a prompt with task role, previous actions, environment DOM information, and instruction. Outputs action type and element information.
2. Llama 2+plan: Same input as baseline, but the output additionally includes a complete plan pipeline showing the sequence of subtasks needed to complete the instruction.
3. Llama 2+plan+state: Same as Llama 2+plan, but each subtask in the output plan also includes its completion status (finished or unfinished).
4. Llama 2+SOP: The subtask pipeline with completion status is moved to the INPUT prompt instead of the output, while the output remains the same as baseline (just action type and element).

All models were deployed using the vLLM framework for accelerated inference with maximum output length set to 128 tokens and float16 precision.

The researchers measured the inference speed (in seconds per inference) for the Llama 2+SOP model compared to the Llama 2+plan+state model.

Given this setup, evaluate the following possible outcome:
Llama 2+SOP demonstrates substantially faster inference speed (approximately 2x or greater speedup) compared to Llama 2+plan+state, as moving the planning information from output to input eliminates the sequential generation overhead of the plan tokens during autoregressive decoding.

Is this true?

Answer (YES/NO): NO